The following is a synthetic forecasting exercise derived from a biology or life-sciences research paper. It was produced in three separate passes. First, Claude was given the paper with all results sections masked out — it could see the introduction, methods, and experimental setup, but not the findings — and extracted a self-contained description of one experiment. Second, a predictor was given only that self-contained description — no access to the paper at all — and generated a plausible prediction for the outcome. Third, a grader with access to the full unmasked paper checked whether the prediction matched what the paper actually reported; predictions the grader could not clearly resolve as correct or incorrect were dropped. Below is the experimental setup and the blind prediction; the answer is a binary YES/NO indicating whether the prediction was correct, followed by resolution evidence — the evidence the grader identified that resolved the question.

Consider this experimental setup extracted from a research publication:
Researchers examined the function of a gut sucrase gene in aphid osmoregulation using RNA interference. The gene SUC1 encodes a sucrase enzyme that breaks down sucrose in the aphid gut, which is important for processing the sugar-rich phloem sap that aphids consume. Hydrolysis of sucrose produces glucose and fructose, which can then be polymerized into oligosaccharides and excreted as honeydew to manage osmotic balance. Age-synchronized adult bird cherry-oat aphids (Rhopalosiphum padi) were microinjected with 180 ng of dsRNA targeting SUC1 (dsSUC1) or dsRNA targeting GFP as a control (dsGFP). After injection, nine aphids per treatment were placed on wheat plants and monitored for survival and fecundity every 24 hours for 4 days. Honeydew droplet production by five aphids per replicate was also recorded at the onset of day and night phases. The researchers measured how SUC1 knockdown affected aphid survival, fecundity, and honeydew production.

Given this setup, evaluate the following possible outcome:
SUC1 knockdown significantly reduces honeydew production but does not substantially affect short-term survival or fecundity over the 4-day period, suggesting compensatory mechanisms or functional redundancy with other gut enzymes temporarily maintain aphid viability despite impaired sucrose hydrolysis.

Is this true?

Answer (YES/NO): NO